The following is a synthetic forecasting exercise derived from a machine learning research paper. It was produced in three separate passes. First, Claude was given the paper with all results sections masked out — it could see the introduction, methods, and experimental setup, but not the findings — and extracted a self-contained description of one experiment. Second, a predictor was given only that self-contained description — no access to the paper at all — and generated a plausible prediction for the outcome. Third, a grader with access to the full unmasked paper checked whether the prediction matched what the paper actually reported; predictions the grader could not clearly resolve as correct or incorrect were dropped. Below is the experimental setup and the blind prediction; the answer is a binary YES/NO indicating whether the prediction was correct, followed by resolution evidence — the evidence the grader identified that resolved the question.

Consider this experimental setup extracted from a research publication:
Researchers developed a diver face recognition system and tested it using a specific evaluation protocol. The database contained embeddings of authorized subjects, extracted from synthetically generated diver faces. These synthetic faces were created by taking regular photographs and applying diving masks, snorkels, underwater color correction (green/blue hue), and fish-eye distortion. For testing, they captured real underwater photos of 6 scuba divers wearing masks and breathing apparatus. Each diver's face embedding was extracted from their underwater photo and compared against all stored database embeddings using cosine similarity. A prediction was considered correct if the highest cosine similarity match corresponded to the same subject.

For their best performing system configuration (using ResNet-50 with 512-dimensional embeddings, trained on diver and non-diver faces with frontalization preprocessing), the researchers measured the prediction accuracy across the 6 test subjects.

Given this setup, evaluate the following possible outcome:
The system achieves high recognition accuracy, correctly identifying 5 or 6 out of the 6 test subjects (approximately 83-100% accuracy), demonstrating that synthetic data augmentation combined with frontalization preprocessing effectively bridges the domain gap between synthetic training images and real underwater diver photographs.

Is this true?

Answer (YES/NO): NO